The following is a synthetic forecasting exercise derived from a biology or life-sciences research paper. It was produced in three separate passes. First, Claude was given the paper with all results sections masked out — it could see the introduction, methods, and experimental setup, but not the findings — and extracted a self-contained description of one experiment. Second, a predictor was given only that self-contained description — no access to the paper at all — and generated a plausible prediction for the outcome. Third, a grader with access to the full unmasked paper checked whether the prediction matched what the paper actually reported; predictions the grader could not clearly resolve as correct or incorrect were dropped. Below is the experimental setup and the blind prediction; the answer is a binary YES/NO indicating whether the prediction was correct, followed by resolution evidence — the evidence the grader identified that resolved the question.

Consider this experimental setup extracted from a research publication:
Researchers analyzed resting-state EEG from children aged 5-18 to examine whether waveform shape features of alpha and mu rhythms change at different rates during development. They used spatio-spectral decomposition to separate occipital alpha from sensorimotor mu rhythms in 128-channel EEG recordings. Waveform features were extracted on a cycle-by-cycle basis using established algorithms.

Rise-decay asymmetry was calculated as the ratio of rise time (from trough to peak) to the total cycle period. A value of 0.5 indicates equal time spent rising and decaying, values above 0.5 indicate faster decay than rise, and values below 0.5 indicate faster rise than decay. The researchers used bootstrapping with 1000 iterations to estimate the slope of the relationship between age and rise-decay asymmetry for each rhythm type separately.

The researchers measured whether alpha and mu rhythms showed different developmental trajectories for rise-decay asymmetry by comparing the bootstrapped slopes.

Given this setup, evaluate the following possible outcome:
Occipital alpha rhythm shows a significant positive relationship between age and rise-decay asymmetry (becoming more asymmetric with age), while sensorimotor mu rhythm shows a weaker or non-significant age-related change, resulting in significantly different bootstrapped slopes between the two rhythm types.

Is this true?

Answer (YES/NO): NO